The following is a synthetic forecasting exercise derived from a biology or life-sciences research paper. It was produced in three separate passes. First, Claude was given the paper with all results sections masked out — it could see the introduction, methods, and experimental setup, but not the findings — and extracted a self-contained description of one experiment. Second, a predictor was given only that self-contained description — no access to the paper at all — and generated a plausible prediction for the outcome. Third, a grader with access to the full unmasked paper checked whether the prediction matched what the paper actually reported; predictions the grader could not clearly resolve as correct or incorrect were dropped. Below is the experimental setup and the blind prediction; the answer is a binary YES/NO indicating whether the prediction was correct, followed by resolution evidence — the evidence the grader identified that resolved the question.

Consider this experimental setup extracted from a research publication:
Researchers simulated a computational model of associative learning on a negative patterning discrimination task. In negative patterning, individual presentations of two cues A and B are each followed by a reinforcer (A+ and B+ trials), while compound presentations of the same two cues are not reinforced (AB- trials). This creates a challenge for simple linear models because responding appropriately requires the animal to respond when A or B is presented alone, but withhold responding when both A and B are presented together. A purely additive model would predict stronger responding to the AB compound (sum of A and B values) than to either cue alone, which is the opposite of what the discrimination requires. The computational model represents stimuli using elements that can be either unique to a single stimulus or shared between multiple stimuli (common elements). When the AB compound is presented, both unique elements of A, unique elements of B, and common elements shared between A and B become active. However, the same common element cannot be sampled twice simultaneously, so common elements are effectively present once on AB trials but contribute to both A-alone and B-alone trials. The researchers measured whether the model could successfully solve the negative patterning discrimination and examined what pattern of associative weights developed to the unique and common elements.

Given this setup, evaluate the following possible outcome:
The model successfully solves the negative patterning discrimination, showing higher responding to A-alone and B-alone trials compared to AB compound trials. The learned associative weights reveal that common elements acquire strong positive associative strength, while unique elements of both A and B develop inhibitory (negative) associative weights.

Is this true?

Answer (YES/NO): YES